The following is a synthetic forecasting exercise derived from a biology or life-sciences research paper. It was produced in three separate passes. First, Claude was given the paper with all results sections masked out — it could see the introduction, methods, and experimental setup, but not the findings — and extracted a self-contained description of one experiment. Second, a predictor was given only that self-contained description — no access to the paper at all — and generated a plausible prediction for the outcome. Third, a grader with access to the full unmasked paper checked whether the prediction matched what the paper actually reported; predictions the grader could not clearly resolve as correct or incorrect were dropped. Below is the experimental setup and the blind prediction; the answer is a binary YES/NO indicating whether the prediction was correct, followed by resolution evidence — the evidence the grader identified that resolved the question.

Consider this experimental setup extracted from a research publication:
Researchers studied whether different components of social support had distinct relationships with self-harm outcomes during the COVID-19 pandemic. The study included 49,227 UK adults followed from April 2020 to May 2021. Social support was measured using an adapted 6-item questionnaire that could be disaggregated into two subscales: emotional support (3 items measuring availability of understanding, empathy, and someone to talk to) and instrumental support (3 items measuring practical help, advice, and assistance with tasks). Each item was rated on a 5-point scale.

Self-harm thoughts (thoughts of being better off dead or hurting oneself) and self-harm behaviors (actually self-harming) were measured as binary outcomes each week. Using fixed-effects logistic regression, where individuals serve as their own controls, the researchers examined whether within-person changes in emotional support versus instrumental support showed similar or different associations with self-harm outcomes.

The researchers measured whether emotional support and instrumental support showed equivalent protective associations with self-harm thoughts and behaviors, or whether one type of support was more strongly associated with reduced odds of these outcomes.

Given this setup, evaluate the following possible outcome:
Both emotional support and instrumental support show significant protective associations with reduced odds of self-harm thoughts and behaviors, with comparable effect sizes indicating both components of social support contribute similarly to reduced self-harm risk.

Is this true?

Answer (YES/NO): NO